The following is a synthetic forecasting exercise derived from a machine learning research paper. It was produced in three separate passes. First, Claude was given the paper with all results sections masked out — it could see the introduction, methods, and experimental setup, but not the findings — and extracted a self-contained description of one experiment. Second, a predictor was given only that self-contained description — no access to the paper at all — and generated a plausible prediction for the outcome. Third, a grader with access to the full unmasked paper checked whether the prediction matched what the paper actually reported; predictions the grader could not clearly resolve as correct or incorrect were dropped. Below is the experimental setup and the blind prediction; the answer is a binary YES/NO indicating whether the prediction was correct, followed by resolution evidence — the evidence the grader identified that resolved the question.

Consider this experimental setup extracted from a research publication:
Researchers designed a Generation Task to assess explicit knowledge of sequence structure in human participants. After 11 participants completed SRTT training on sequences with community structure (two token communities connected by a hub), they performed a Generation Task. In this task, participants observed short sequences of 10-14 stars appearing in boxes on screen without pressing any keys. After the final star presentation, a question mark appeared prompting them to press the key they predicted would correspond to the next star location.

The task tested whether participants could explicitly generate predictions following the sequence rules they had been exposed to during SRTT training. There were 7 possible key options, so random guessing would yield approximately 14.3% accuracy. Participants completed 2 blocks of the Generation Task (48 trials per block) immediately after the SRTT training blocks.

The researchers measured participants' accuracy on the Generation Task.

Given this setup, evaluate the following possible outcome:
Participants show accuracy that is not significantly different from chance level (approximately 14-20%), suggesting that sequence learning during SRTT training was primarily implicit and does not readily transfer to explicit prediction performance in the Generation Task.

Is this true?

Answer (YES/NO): NO